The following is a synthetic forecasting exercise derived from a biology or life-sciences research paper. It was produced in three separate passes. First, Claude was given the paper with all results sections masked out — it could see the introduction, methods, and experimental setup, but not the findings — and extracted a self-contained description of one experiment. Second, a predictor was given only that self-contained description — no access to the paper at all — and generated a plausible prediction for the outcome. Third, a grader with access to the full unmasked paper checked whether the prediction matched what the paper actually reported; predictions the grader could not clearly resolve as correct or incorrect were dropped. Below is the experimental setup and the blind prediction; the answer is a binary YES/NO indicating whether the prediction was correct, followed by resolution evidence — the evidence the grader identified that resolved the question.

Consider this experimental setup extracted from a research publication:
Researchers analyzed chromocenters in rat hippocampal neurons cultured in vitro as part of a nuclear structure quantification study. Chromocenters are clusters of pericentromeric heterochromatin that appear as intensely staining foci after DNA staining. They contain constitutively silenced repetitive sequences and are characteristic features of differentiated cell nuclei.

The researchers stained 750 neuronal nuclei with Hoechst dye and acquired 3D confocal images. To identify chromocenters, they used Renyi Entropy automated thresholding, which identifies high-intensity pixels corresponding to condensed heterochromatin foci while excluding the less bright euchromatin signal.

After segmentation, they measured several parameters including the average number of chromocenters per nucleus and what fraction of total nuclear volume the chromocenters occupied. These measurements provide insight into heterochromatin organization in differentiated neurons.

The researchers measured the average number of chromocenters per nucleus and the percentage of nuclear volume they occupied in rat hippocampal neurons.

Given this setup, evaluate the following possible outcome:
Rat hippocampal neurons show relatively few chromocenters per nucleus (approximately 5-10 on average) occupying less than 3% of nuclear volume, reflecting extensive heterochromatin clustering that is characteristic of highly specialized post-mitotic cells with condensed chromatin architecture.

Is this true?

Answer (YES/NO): NO